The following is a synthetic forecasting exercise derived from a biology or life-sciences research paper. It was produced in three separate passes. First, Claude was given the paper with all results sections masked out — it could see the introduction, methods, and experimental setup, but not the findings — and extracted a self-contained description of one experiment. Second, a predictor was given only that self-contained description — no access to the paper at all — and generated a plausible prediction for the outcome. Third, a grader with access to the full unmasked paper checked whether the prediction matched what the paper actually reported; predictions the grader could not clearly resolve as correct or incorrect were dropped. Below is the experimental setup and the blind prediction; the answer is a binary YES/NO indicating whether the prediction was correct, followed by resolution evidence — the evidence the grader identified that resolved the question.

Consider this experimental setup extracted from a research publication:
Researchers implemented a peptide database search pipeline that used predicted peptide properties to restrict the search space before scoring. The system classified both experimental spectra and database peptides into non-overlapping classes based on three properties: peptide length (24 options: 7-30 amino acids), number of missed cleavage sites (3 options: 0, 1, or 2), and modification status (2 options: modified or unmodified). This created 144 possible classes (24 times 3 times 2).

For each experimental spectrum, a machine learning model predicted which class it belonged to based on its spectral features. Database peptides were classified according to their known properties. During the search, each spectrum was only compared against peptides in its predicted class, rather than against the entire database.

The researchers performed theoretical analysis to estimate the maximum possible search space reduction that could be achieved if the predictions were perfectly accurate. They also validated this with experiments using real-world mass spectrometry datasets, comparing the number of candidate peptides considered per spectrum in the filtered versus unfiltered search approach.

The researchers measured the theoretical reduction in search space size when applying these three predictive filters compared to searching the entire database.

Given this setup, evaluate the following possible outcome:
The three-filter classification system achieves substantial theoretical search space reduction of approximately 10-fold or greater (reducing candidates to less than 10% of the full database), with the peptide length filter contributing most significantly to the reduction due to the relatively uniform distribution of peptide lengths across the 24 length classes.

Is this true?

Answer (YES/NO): NO